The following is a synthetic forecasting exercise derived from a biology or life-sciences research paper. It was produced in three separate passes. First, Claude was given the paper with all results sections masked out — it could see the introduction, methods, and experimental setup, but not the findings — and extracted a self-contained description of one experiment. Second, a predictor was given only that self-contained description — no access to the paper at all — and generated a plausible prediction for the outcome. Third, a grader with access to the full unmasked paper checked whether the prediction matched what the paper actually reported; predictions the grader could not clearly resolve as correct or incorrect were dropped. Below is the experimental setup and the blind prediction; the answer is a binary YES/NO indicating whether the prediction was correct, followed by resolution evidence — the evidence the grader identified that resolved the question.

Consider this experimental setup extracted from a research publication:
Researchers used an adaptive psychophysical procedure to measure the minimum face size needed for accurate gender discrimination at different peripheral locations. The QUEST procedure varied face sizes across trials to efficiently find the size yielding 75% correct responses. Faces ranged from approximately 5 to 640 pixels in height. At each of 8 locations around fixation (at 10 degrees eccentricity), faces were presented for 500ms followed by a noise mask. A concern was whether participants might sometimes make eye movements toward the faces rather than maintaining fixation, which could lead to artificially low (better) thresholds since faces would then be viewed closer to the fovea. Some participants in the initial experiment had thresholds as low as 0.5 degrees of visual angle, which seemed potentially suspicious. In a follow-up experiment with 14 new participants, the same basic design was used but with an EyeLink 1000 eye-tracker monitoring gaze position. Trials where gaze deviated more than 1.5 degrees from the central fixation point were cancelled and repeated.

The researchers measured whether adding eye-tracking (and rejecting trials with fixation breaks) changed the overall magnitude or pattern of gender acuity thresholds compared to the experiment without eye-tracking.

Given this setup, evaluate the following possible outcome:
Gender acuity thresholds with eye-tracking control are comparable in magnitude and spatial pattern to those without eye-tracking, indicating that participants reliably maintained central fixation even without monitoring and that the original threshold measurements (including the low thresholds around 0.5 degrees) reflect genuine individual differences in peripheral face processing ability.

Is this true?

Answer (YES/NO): NO